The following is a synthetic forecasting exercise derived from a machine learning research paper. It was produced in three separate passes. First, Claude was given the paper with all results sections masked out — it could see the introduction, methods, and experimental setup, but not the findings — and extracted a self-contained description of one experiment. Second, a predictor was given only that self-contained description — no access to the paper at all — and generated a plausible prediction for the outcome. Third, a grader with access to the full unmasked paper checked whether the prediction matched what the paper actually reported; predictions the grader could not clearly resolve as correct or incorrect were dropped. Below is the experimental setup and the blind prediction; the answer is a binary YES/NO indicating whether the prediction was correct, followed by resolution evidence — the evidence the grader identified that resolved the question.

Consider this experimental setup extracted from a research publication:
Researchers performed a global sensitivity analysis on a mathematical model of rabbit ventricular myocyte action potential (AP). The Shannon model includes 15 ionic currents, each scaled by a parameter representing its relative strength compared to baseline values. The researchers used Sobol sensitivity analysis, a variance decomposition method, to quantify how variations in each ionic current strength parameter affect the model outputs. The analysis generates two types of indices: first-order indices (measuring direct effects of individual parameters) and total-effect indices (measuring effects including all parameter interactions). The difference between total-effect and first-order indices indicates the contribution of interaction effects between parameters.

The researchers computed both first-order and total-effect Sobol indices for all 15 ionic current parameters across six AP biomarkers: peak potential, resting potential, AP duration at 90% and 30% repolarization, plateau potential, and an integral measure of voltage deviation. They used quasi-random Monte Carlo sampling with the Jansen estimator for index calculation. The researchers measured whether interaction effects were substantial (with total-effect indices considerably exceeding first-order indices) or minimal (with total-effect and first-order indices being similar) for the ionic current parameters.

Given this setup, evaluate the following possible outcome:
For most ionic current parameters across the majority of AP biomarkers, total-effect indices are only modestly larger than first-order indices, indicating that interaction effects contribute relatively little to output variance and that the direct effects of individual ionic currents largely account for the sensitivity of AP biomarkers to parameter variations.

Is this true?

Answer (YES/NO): NO